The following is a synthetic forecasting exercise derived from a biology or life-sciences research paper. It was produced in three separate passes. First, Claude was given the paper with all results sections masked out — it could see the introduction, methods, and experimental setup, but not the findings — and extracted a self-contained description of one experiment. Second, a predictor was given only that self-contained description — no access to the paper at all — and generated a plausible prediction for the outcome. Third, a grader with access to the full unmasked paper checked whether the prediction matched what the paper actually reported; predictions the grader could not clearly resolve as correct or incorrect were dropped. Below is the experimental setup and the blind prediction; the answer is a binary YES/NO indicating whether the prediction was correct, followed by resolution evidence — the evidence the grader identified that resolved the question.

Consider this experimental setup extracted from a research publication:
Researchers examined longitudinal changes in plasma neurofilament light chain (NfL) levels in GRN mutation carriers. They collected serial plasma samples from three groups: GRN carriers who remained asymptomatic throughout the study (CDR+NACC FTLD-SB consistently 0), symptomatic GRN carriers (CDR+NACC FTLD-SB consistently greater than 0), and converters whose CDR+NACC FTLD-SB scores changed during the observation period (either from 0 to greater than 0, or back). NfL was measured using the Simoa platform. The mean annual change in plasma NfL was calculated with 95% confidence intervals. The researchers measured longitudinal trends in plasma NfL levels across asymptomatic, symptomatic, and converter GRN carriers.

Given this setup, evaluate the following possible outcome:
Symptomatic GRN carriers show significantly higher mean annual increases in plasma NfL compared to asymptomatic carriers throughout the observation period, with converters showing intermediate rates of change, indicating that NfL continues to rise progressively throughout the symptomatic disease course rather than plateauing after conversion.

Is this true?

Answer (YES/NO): NO